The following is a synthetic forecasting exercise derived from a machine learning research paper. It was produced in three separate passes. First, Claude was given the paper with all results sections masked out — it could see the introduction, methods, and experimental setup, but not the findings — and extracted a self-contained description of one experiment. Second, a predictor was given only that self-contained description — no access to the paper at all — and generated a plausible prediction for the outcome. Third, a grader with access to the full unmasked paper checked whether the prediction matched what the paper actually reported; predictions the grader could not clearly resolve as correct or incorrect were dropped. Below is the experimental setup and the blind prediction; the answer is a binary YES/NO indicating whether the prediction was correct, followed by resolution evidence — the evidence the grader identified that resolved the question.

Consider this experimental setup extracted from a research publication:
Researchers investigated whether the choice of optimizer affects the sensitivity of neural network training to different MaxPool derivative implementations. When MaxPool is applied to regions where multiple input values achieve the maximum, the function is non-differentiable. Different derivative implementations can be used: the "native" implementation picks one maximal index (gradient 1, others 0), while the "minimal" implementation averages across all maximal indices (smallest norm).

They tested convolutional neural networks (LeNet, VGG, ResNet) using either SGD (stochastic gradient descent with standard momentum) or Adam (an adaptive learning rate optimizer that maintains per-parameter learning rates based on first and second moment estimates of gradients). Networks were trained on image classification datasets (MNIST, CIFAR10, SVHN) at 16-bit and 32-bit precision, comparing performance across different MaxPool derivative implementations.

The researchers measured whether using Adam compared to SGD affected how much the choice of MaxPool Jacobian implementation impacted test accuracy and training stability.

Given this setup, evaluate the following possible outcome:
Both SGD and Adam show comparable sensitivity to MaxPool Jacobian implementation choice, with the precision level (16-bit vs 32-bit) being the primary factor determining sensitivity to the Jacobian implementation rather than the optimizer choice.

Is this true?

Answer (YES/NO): NO